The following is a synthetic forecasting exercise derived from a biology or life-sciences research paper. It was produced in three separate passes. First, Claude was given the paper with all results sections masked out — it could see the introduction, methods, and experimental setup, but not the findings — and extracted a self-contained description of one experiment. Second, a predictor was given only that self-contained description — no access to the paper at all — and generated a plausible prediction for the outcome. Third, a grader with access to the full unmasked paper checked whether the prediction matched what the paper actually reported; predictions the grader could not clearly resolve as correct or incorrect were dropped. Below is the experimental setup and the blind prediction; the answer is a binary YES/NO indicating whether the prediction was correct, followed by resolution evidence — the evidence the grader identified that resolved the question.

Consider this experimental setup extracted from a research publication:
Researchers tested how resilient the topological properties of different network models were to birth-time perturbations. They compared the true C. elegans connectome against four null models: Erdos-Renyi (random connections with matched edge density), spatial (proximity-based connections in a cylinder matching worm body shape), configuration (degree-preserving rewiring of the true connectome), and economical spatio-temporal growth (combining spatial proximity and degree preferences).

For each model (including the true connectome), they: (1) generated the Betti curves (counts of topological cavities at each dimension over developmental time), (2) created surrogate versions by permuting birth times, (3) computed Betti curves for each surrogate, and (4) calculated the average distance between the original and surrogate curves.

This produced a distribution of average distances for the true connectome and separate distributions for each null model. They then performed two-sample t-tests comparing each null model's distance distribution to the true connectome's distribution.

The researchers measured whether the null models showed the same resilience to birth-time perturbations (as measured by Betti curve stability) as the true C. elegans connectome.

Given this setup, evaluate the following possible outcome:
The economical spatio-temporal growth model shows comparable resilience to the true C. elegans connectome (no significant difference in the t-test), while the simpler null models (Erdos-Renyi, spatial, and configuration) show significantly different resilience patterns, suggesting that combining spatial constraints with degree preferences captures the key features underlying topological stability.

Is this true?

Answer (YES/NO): NO